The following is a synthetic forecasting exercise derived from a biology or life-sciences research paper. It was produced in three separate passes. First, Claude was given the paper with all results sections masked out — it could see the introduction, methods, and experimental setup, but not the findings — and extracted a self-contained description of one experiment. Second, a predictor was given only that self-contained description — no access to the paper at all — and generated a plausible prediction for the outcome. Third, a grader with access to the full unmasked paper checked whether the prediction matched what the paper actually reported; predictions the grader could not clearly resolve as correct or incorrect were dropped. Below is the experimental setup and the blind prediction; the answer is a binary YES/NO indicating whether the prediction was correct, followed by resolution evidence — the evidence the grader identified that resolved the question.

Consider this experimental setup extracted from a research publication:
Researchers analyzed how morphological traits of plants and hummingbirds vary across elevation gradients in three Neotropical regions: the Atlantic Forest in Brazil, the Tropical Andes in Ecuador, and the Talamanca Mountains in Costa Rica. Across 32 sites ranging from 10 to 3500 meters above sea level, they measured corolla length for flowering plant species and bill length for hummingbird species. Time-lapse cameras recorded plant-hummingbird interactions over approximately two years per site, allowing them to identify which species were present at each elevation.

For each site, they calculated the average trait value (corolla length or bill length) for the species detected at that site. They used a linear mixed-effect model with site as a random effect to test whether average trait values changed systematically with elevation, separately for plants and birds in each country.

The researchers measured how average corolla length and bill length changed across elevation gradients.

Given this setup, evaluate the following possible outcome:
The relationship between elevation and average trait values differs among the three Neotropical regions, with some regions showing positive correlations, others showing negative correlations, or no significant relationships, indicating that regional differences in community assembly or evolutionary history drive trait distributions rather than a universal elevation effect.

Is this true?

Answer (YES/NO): NO